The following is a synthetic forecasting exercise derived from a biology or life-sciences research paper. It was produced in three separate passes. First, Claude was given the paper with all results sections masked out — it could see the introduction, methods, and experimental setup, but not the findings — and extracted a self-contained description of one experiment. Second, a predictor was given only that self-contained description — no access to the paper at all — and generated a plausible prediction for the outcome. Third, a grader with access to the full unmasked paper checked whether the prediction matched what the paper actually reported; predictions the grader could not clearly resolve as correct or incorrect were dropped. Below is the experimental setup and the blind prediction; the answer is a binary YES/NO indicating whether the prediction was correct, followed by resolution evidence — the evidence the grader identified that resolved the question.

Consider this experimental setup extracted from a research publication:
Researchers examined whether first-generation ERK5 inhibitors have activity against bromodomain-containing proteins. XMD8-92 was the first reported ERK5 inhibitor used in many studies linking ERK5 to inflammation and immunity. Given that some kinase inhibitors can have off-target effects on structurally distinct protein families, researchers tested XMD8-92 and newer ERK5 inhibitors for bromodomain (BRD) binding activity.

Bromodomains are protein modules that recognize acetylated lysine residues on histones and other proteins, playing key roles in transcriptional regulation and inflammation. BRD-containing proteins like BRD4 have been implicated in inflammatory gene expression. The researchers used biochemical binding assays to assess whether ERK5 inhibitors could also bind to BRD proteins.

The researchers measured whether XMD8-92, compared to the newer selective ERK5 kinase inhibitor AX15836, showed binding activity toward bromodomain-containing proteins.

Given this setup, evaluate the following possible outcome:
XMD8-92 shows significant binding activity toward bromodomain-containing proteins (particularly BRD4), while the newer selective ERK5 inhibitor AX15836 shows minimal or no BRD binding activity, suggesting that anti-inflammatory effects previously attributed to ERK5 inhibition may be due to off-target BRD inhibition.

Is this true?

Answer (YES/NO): YES